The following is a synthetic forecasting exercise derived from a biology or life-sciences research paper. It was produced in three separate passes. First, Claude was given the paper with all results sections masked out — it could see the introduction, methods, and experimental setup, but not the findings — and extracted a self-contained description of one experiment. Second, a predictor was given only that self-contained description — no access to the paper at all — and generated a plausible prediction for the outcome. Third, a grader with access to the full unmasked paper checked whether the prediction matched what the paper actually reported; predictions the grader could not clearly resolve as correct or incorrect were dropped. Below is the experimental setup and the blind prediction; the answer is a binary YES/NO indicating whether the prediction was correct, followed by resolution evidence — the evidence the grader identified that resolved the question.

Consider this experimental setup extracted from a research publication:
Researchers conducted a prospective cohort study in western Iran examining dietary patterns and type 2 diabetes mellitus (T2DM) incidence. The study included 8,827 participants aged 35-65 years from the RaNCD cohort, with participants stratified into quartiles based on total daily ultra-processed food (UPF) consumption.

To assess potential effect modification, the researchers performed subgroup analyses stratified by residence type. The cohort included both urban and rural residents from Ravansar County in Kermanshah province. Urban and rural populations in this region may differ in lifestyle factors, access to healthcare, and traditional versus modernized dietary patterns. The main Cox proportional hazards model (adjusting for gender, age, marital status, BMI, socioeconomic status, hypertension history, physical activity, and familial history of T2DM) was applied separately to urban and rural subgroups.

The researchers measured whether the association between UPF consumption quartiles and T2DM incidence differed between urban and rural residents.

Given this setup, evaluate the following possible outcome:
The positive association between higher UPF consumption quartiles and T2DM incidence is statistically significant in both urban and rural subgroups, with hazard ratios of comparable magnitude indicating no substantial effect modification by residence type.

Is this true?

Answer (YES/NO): NO